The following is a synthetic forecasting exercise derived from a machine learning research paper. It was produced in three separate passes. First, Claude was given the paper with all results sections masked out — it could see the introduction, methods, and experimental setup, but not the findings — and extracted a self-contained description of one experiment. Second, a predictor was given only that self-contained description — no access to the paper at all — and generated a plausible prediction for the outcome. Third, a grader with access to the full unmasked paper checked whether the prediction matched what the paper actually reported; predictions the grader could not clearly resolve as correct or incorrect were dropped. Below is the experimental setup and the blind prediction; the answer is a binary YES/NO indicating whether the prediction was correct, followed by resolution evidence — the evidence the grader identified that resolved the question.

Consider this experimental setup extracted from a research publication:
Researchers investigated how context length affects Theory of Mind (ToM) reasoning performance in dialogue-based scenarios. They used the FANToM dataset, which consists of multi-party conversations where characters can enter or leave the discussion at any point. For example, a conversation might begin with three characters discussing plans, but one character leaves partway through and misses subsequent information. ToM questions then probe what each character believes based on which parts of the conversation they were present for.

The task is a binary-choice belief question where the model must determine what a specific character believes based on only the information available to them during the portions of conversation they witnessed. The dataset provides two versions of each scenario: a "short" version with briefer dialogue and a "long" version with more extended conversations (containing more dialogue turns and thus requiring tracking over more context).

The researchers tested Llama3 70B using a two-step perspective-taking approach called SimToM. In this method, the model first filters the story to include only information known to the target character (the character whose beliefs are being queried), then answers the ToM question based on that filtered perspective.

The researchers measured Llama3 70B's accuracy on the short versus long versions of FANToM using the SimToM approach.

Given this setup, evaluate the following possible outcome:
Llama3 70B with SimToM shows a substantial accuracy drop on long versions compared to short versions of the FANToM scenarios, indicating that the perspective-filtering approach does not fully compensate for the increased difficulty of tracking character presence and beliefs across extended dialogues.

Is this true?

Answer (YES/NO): YES